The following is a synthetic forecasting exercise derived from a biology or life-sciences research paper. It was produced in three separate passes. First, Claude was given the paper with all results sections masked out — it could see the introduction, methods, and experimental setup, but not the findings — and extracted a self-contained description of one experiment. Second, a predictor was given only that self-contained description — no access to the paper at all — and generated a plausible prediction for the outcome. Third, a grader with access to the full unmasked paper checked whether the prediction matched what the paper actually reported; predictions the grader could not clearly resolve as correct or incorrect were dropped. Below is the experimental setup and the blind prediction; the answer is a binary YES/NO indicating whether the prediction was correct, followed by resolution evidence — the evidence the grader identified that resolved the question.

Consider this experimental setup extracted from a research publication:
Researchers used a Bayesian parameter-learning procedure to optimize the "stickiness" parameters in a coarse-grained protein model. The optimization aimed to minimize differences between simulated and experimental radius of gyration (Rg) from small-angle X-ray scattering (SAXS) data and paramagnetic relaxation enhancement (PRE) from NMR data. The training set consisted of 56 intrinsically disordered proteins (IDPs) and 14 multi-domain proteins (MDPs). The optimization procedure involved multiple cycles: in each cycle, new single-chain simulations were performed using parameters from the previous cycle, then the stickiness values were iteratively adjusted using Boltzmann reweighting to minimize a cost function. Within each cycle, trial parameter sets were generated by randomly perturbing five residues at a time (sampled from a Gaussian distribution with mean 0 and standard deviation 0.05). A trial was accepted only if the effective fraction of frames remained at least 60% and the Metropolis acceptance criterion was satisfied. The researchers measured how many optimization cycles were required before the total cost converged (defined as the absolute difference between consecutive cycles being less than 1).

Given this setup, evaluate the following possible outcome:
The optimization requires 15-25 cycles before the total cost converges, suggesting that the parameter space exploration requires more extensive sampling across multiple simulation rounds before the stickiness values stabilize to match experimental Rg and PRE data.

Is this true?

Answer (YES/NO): NO